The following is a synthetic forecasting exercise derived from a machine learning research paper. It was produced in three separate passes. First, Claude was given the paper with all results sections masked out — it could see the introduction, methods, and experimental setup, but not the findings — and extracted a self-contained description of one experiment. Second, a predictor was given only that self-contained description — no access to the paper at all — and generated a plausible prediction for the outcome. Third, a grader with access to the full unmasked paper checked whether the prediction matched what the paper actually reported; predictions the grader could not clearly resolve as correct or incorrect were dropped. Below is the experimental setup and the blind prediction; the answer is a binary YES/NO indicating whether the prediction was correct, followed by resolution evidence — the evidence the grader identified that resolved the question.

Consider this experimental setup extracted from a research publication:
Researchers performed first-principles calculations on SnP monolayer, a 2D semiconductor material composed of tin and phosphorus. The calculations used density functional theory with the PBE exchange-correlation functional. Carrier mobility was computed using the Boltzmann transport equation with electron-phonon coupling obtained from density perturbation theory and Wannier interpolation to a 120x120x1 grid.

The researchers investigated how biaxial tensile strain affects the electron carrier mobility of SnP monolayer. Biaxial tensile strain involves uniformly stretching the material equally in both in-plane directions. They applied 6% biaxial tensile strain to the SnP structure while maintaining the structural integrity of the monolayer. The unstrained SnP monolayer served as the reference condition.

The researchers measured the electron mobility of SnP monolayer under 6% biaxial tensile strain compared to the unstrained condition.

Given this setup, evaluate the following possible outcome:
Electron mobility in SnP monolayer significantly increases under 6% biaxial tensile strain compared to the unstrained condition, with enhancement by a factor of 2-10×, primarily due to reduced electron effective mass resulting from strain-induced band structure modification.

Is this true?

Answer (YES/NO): NO